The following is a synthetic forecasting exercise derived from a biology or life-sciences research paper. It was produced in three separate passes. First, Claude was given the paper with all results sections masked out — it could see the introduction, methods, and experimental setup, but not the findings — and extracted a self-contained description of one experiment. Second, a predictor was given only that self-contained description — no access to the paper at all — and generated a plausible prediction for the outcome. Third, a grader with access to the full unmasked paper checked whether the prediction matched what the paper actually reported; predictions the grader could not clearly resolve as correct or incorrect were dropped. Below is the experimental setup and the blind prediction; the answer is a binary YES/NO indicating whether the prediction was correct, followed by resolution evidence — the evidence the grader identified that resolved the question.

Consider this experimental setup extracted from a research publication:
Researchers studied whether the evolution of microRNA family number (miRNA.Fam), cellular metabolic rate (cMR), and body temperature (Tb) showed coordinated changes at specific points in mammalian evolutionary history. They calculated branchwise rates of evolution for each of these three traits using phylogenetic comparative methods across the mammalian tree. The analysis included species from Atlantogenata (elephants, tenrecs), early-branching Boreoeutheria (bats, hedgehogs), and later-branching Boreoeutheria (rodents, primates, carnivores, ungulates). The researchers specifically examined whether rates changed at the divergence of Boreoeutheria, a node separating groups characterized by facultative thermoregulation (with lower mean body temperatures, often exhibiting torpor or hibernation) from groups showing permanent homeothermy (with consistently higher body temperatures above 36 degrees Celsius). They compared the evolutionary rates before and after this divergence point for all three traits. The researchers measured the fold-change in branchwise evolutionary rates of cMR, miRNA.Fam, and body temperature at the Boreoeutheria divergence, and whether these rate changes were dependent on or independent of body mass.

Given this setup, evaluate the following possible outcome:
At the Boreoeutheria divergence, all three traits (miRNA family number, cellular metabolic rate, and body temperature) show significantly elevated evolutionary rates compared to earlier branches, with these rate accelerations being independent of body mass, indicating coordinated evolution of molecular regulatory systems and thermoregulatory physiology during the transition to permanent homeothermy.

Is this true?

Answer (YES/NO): YES